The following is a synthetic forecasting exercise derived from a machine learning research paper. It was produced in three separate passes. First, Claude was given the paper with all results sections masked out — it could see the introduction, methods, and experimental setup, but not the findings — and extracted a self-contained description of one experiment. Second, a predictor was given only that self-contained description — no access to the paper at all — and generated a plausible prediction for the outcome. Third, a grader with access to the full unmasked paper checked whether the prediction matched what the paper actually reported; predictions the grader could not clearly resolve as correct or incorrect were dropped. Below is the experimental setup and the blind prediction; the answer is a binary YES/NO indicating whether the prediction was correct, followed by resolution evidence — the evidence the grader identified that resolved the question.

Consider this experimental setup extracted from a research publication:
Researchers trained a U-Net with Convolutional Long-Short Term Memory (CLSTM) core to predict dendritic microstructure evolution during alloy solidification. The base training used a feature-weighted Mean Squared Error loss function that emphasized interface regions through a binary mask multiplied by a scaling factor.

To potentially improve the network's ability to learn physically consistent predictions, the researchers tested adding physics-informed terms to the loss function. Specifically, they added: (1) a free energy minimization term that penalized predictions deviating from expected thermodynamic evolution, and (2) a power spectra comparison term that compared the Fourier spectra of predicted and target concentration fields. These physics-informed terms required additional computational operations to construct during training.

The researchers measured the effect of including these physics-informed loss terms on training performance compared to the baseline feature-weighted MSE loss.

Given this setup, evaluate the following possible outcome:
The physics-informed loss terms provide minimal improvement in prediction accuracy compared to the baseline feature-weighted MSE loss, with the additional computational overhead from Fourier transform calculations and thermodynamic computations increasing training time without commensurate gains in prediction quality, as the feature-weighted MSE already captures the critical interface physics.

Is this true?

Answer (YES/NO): NO